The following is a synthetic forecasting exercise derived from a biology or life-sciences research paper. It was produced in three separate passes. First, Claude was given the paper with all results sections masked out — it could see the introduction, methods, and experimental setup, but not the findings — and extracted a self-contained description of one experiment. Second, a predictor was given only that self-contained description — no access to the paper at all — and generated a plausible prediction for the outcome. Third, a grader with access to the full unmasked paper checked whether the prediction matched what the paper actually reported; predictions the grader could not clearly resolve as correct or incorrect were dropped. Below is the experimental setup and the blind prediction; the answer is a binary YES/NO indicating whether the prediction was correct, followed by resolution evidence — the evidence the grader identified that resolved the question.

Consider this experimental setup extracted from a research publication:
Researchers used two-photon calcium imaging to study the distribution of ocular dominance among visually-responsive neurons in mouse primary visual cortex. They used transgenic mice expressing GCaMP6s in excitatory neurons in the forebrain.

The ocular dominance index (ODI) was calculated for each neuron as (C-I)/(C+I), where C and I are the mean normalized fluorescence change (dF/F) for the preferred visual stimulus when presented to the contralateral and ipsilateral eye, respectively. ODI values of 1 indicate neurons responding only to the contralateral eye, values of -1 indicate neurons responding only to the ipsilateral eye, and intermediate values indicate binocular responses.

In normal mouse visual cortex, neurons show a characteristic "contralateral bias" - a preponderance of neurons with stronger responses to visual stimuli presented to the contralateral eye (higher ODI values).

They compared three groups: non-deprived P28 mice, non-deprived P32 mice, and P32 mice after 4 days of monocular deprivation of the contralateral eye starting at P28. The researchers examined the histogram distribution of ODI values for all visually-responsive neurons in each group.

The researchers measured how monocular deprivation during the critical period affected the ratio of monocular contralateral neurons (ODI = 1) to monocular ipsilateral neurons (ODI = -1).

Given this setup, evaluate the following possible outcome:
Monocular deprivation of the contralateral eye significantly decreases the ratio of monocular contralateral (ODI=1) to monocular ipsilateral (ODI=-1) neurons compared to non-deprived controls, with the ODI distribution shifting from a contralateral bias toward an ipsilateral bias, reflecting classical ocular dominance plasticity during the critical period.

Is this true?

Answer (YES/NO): YES